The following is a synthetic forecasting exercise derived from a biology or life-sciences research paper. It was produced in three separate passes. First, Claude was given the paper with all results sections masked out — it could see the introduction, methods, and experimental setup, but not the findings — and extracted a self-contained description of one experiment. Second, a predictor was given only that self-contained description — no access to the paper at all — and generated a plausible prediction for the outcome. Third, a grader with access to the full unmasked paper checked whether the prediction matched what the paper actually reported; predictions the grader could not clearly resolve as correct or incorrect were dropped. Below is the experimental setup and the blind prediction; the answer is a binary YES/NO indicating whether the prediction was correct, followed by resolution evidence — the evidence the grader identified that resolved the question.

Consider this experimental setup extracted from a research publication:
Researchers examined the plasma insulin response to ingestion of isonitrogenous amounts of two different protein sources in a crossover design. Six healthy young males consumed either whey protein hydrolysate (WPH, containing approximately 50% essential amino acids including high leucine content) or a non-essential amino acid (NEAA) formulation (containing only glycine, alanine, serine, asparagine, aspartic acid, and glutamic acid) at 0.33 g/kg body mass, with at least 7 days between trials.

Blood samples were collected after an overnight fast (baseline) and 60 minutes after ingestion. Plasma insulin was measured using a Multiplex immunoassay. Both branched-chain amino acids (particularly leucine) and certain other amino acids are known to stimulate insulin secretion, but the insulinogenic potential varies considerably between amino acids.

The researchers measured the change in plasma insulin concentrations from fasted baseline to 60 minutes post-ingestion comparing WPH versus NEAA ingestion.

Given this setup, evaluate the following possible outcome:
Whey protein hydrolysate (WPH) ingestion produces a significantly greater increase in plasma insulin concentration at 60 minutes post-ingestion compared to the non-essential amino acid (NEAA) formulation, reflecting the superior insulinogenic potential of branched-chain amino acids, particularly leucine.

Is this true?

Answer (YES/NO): NO